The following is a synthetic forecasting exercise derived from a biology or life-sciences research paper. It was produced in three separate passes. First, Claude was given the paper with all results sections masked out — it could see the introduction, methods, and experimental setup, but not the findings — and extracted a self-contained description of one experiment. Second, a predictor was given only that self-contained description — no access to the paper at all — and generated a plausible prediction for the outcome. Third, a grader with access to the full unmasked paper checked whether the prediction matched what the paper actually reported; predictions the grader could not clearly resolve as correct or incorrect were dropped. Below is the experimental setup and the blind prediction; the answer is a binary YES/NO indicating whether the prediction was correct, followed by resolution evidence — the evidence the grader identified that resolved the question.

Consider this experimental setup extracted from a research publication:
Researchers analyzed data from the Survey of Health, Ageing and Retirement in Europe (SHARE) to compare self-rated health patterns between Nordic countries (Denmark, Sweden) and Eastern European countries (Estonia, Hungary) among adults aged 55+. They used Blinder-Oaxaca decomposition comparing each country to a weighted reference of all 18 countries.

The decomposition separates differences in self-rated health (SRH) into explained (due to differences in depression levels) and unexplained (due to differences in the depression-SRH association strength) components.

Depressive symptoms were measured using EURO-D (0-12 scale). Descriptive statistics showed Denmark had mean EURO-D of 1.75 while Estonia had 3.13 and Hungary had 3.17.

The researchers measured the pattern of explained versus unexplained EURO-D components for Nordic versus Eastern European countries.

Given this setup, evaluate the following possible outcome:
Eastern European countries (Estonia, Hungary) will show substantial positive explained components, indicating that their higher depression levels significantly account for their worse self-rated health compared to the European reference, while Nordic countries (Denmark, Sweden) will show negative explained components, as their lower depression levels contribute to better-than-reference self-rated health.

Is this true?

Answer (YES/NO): YES